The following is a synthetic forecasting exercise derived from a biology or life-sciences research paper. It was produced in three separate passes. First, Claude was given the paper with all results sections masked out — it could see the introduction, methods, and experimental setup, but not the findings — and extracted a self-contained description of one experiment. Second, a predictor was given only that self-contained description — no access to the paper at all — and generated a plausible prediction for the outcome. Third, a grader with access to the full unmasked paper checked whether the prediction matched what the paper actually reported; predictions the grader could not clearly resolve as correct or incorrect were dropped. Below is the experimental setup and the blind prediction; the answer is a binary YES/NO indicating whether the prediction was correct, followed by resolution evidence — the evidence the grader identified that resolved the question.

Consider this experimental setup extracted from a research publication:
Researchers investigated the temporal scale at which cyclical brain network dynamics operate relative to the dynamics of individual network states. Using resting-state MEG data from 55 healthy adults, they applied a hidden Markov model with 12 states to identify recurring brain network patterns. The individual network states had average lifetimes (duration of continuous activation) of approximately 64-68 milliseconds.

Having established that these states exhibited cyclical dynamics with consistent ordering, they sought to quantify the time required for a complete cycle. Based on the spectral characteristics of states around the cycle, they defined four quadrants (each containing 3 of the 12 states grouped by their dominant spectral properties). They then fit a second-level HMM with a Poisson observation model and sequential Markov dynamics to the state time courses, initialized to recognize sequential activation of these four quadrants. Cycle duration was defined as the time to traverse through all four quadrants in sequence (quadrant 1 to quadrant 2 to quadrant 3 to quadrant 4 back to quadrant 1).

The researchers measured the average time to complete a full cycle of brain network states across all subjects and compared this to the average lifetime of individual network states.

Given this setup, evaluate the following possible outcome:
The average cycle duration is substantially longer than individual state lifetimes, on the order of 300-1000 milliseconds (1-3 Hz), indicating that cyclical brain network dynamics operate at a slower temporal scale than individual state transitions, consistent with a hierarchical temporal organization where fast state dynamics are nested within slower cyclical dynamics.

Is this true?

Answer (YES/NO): YES